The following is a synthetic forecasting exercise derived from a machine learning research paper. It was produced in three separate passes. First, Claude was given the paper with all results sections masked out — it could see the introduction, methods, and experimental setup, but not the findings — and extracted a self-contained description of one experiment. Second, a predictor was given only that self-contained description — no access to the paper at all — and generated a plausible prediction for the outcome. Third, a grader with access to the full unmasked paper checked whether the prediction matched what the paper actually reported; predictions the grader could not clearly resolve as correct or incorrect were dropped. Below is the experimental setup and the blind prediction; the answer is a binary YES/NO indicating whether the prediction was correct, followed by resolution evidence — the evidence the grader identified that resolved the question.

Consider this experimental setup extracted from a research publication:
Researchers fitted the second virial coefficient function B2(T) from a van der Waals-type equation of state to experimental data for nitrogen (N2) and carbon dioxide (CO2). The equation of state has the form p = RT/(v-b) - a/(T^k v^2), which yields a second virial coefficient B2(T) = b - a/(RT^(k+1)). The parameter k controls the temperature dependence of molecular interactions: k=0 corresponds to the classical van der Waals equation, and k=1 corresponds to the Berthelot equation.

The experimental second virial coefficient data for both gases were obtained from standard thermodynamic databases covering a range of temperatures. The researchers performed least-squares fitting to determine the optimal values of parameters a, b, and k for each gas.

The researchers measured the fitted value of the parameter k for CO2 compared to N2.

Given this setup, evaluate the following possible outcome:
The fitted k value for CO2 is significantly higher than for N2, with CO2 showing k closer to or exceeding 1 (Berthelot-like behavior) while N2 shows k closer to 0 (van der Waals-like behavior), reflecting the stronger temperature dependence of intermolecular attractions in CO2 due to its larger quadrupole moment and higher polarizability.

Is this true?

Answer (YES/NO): YES